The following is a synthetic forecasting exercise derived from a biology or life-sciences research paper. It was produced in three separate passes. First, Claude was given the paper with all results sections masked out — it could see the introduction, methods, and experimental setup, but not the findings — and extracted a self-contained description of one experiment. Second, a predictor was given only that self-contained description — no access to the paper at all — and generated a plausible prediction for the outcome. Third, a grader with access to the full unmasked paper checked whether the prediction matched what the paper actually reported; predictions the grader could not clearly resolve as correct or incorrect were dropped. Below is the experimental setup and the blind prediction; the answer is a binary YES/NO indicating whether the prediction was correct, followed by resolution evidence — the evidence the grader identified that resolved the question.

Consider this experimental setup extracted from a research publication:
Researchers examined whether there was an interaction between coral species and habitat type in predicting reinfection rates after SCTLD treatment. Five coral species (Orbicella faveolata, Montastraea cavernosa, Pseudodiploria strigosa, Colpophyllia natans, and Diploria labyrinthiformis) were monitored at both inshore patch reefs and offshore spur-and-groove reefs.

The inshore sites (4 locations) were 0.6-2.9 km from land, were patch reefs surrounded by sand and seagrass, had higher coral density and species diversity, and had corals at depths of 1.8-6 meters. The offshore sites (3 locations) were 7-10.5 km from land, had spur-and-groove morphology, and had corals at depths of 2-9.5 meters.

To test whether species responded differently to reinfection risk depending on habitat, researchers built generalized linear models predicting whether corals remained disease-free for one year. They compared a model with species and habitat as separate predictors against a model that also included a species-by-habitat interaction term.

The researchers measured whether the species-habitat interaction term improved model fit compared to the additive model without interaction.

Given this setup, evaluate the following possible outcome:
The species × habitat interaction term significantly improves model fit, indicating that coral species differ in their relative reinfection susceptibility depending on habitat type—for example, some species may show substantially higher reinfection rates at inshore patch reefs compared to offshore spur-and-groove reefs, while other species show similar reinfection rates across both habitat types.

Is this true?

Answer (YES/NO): NO